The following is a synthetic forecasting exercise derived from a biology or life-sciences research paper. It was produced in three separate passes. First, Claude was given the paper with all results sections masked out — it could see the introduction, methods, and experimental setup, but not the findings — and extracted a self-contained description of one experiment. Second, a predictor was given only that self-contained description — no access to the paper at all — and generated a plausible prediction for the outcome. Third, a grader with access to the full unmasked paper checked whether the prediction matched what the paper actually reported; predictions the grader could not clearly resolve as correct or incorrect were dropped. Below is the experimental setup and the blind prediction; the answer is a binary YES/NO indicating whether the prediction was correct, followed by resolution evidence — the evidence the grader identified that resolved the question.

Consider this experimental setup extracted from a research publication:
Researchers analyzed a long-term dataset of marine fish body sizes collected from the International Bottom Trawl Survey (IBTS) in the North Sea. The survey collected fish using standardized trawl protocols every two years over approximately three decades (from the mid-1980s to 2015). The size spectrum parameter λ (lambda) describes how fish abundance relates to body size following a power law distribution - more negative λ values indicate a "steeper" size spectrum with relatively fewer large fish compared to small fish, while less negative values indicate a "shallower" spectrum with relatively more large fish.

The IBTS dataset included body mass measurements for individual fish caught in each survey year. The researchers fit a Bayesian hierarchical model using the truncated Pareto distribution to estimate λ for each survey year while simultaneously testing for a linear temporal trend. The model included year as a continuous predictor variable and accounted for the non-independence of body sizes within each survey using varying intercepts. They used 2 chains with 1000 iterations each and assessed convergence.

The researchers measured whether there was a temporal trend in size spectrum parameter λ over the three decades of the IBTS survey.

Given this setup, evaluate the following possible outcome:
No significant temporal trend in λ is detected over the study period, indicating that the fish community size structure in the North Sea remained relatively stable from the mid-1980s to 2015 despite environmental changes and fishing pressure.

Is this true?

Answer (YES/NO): YES